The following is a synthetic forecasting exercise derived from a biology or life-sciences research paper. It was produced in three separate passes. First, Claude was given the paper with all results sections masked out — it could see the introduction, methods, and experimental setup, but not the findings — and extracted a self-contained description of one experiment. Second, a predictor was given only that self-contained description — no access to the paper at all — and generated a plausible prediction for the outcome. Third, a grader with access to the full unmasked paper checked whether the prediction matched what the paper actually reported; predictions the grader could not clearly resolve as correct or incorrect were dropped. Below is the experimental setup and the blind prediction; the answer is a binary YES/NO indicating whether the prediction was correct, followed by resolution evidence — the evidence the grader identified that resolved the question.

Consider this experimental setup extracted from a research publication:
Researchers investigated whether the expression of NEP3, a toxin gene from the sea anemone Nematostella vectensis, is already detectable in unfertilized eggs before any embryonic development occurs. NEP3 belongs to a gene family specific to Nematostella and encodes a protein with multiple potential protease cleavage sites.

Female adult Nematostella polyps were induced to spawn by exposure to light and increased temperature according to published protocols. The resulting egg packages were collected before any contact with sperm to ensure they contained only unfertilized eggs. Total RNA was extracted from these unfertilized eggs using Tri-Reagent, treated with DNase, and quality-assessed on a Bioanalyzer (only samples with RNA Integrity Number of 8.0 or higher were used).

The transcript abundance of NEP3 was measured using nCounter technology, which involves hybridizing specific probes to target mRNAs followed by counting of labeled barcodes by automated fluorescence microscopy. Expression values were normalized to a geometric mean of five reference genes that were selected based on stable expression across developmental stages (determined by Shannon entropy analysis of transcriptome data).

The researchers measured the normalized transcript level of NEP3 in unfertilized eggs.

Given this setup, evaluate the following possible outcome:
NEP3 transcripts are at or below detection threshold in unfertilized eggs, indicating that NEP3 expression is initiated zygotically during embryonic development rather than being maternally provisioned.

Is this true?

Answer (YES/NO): YES